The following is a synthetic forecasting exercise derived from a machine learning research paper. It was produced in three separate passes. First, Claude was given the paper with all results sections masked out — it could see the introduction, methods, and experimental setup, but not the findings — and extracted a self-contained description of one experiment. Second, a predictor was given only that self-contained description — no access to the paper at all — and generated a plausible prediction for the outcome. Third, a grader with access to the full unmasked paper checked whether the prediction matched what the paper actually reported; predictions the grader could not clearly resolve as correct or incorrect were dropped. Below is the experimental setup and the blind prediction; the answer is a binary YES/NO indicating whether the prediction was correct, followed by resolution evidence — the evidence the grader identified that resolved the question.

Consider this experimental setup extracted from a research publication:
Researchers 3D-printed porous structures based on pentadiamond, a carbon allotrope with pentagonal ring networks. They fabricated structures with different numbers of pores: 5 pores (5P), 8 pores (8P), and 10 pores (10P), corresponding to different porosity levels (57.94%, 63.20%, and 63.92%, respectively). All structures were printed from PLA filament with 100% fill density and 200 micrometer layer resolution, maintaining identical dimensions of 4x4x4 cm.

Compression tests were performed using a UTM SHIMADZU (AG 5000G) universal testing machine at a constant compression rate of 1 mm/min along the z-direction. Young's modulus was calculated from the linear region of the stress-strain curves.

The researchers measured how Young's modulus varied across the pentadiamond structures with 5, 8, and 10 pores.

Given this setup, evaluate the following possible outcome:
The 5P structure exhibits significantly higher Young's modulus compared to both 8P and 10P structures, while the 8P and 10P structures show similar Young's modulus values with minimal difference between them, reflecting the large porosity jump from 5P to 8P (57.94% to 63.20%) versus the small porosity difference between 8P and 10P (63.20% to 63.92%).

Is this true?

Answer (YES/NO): YES